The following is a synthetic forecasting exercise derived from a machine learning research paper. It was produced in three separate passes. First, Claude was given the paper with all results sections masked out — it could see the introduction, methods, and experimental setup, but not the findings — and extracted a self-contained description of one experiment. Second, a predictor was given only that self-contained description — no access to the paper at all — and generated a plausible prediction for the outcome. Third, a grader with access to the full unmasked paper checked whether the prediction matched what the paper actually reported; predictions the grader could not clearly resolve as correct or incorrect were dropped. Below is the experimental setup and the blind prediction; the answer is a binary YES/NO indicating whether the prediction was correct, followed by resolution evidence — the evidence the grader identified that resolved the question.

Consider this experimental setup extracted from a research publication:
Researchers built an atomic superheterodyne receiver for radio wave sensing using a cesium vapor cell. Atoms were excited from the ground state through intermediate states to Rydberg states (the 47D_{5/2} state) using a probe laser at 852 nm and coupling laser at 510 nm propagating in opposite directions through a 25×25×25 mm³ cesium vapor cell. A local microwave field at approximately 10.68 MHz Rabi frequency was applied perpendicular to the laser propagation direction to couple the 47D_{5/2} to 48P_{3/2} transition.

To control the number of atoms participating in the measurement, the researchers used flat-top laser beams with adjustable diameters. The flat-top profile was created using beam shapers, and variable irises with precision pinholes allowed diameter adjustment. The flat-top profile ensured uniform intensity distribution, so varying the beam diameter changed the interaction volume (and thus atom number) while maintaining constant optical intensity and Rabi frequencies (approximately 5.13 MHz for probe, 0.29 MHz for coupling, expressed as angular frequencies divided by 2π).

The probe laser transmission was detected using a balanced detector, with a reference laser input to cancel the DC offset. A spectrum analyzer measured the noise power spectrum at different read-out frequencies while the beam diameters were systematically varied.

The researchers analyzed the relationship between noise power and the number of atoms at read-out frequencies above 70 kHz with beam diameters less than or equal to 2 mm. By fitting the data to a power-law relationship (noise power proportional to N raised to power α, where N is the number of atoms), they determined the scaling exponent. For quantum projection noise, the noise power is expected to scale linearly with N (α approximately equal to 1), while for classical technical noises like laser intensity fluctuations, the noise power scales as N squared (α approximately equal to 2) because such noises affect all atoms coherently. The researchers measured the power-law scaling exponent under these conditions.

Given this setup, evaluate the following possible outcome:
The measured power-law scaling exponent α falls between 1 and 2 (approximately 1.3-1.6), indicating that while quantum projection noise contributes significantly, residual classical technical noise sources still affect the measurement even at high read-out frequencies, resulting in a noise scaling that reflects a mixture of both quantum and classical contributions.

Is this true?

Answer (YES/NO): NO